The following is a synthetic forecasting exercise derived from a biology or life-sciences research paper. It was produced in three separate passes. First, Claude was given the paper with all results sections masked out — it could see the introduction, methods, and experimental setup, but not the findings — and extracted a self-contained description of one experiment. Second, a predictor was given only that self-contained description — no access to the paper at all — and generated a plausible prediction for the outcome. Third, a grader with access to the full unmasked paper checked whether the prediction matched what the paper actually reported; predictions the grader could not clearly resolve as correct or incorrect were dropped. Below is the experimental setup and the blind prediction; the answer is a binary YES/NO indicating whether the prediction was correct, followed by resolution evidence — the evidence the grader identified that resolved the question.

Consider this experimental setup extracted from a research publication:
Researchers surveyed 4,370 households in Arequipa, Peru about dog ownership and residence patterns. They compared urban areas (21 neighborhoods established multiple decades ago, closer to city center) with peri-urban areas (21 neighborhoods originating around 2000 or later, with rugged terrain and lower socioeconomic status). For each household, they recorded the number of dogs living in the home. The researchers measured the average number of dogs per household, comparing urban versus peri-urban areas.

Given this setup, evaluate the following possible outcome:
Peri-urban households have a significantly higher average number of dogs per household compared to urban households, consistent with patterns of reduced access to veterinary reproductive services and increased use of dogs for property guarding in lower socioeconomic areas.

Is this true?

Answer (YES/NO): YES